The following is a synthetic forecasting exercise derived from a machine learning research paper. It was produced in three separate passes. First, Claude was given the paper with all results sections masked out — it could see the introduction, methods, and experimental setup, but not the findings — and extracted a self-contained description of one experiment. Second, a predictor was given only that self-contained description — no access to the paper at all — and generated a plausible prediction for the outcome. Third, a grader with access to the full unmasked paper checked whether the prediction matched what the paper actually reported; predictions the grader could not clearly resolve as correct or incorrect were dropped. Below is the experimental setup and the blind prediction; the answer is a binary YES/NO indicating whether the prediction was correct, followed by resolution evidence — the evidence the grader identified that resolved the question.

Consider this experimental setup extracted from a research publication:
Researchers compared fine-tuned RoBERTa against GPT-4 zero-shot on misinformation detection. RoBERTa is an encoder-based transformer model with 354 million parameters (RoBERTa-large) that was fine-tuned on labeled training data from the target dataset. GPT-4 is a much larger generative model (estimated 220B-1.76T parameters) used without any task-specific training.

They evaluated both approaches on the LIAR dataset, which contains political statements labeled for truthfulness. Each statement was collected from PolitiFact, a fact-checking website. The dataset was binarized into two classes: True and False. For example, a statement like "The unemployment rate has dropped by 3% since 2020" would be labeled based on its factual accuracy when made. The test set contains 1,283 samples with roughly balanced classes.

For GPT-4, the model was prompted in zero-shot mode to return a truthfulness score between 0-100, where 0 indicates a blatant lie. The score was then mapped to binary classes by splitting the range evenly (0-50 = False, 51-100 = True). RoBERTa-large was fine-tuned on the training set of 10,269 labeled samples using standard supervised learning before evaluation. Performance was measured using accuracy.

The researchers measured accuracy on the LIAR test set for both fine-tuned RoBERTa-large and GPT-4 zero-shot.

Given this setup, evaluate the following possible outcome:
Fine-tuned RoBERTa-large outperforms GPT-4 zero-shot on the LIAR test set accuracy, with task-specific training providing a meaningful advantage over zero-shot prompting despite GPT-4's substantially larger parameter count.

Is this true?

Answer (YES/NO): NO